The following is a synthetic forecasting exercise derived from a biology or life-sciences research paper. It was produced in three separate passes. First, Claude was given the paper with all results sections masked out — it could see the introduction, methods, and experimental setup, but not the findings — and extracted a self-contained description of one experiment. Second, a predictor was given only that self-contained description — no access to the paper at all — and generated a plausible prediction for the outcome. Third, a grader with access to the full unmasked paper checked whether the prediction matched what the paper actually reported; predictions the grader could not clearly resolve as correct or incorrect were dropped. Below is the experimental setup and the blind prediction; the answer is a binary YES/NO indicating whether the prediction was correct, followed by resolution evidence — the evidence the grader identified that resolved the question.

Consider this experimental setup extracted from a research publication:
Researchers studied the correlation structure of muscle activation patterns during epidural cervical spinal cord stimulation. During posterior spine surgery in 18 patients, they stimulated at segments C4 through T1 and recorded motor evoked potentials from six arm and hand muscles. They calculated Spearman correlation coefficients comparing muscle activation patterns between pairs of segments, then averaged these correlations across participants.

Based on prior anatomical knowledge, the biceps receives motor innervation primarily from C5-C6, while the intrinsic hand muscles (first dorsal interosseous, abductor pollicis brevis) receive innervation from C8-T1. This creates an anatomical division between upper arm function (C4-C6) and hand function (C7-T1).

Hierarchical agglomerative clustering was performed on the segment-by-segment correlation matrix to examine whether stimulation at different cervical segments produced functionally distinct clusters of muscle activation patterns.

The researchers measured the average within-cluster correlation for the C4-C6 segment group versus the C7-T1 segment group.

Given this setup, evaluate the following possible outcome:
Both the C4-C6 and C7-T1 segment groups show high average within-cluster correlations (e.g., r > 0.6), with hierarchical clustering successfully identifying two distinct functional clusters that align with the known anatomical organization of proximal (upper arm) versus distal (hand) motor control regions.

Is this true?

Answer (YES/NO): YES